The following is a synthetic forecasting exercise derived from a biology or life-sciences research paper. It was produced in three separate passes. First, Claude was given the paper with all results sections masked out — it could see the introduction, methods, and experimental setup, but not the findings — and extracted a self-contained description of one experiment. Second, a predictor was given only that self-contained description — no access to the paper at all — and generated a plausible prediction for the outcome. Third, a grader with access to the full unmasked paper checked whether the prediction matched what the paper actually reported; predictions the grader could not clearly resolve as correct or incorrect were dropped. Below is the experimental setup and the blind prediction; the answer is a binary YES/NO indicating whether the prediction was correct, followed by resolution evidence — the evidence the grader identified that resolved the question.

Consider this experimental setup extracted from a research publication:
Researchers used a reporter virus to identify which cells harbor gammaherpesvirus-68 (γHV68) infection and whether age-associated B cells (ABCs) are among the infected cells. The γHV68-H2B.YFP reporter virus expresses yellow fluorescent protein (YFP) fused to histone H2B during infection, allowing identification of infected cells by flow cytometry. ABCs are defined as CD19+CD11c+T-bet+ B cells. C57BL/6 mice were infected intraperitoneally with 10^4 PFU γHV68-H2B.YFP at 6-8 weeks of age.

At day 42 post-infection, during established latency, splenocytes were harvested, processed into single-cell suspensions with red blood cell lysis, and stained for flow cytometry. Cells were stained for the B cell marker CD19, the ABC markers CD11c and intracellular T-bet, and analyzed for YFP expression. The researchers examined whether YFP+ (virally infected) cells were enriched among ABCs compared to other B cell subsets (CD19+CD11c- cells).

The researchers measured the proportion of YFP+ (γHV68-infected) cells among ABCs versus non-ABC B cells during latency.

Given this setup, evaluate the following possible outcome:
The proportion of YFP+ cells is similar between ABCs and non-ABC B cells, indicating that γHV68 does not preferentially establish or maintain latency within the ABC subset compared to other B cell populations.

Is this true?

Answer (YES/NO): YES